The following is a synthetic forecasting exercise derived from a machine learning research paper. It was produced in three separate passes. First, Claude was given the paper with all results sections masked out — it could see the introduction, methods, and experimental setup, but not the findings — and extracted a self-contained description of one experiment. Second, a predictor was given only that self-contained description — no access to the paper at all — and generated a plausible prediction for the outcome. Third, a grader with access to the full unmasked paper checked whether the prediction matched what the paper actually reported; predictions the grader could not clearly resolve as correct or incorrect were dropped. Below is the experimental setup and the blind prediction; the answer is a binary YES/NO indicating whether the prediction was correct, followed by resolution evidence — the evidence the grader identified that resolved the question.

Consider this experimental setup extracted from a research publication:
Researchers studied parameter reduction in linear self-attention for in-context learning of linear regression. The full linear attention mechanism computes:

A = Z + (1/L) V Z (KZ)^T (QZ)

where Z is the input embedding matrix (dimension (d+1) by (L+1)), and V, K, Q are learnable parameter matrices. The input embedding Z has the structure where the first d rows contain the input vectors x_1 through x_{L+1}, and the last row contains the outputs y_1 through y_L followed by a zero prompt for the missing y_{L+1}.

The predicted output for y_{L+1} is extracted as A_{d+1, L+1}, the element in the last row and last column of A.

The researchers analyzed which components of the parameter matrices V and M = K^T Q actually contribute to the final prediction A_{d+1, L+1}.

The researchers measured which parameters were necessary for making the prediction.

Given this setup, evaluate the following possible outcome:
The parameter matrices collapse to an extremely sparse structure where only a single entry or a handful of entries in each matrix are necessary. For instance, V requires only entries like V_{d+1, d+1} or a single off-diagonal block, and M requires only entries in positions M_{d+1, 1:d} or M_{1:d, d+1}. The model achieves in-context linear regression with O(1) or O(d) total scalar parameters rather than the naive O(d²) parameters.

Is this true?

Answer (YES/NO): NO